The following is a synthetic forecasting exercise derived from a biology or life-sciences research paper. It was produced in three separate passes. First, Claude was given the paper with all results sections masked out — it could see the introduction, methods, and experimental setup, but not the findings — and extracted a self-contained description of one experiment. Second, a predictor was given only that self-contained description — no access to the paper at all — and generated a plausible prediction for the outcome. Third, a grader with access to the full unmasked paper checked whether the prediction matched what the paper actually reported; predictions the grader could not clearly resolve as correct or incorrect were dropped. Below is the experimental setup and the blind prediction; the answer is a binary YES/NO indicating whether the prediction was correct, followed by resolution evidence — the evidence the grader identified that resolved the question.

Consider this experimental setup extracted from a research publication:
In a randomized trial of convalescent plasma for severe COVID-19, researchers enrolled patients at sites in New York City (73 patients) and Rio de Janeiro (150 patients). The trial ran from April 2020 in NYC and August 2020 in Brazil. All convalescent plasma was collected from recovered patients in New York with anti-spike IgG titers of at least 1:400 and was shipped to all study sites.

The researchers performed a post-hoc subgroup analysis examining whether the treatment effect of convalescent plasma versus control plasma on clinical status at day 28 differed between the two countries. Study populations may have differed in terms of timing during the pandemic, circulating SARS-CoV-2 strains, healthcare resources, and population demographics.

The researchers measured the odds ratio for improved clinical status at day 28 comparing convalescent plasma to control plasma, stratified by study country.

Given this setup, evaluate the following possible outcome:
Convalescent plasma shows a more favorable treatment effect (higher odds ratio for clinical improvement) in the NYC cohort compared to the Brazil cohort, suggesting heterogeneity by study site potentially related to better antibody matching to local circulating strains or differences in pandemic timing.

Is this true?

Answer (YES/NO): NO